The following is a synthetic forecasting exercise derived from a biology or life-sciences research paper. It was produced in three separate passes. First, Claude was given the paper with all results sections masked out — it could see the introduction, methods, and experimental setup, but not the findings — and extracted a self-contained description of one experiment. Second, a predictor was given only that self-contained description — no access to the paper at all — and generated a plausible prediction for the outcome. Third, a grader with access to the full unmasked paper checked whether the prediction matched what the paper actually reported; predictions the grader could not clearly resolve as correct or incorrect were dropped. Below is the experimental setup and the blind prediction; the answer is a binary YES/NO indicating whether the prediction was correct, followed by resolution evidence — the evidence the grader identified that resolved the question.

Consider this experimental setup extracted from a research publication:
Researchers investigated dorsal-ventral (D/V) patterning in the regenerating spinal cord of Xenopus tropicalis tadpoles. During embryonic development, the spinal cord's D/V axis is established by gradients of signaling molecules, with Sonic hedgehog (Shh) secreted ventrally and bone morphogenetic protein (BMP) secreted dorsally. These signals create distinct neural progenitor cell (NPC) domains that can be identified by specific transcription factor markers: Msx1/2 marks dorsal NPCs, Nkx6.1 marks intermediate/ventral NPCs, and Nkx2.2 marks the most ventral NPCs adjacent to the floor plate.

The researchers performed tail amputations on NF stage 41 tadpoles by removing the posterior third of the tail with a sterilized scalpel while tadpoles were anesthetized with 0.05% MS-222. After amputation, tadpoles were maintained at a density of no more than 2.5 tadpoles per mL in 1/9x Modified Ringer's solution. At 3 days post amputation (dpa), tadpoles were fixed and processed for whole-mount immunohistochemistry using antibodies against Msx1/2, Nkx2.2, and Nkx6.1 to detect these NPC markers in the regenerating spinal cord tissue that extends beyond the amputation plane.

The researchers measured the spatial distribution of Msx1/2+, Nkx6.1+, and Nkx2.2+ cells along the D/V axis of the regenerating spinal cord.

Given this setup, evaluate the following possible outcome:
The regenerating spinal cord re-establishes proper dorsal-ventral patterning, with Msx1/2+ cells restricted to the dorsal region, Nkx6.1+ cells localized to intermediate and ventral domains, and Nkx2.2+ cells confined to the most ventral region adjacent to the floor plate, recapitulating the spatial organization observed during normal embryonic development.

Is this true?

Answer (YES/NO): YES